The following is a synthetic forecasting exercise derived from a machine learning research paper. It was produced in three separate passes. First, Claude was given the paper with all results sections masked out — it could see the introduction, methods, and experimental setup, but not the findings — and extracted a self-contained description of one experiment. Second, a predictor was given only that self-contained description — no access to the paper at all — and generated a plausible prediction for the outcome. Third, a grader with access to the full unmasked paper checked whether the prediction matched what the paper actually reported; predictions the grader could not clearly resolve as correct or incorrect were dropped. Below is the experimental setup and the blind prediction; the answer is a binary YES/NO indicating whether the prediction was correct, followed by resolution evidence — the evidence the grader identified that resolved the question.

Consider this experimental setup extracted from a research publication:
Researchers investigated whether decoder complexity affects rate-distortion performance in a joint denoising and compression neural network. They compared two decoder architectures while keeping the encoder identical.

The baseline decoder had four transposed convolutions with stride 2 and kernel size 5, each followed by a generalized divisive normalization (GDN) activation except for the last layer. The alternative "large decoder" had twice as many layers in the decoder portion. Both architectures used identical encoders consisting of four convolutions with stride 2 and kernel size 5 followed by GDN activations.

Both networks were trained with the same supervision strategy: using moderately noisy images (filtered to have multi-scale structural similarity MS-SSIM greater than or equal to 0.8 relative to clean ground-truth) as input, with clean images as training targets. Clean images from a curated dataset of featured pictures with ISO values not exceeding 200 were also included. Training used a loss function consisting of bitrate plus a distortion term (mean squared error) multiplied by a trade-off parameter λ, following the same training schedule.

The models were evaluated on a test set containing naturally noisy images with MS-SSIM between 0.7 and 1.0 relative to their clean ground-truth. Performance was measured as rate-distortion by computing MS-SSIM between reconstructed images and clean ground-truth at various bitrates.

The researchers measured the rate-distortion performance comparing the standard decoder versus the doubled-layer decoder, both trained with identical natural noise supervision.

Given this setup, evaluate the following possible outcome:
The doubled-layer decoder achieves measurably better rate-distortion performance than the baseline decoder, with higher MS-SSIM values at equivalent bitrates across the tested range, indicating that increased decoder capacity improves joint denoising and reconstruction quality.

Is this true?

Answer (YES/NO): NO